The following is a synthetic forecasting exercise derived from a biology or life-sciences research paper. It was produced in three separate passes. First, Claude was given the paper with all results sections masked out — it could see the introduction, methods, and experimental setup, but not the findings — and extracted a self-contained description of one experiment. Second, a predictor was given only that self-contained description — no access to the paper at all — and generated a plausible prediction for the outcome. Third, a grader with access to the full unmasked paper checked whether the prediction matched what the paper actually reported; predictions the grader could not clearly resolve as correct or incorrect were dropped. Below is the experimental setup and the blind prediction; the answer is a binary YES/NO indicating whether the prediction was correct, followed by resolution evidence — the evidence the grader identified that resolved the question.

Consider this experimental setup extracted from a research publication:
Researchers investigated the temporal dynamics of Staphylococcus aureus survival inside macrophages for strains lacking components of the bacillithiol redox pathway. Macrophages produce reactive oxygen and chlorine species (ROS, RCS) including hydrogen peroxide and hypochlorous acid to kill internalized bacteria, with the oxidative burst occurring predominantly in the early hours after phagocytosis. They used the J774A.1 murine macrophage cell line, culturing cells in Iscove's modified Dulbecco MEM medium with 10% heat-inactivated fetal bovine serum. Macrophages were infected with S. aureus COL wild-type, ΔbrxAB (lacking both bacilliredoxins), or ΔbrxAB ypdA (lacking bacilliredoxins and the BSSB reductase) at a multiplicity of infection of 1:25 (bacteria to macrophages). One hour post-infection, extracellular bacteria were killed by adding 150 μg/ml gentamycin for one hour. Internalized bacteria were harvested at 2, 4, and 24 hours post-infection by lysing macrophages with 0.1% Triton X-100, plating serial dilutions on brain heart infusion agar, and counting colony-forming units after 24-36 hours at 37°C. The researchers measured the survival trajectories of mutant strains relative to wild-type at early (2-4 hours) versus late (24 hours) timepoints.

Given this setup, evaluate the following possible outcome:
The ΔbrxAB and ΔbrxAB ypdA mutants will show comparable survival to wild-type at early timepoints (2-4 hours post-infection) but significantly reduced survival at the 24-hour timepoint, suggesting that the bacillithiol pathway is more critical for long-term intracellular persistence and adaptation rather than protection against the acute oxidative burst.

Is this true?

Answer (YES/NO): NO